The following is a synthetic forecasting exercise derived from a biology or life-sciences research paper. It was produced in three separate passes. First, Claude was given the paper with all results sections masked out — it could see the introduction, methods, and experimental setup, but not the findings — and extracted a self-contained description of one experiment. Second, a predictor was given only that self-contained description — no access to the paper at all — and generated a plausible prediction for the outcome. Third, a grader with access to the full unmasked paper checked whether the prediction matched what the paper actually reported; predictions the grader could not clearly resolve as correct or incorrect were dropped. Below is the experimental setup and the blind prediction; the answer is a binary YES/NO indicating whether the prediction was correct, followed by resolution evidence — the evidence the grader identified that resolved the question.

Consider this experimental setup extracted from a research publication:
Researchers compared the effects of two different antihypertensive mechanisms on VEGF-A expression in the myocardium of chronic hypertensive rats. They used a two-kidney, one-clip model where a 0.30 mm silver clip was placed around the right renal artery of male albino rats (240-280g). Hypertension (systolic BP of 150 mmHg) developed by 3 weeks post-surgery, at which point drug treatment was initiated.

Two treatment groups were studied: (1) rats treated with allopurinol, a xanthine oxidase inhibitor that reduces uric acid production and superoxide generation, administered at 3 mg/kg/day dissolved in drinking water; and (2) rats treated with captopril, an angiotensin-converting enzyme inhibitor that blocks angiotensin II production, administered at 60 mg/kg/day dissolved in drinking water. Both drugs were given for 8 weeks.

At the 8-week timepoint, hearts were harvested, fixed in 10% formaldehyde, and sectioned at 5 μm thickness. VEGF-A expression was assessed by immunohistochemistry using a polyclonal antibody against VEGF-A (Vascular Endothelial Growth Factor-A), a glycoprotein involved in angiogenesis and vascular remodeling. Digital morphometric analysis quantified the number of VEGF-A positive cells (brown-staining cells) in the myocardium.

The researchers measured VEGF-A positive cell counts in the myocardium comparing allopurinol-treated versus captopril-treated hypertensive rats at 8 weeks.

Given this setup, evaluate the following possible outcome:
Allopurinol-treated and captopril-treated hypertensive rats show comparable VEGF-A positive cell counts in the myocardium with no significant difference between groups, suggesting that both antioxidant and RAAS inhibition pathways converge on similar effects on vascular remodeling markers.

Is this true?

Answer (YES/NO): NO